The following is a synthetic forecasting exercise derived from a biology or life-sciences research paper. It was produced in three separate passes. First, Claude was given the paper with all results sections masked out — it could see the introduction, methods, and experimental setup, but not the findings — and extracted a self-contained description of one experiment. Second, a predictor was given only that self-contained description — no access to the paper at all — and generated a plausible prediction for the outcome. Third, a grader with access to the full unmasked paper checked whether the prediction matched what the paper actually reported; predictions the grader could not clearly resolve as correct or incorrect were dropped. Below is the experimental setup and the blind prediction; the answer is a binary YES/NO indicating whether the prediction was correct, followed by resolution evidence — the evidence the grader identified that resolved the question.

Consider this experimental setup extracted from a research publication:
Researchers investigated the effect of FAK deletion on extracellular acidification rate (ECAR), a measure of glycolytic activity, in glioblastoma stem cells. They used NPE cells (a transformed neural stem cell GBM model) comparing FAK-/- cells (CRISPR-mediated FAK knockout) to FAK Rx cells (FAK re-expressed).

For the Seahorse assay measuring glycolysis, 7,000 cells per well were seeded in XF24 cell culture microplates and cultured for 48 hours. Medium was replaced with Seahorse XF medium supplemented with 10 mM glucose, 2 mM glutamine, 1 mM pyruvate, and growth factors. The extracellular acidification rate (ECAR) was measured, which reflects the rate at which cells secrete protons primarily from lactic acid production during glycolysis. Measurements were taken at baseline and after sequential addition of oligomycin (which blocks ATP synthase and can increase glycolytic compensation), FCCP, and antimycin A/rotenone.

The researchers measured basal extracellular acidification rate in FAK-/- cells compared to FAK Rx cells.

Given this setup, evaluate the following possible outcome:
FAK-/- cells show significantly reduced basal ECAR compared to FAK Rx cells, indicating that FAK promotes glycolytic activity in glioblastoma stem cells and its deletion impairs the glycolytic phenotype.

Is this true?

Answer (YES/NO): YES